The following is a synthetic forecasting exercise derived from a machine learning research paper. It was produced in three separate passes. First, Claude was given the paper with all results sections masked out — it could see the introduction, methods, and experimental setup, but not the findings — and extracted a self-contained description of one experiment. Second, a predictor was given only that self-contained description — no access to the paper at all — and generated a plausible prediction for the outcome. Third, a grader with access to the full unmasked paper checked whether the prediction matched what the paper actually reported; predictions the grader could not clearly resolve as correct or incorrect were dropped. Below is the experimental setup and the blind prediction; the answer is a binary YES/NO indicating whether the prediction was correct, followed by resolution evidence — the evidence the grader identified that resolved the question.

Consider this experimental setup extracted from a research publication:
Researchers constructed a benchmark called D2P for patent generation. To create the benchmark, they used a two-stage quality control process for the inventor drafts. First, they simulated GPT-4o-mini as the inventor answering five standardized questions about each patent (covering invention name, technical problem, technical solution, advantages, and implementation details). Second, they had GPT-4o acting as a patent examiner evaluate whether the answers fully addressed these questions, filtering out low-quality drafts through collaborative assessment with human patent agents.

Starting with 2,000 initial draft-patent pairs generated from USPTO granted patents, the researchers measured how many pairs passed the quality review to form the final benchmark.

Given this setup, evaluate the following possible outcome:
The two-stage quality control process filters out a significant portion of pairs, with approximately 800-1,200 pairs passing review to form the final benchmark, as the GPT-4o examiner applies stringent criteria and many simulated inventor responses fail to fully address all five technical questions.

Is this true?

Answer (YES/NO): NO